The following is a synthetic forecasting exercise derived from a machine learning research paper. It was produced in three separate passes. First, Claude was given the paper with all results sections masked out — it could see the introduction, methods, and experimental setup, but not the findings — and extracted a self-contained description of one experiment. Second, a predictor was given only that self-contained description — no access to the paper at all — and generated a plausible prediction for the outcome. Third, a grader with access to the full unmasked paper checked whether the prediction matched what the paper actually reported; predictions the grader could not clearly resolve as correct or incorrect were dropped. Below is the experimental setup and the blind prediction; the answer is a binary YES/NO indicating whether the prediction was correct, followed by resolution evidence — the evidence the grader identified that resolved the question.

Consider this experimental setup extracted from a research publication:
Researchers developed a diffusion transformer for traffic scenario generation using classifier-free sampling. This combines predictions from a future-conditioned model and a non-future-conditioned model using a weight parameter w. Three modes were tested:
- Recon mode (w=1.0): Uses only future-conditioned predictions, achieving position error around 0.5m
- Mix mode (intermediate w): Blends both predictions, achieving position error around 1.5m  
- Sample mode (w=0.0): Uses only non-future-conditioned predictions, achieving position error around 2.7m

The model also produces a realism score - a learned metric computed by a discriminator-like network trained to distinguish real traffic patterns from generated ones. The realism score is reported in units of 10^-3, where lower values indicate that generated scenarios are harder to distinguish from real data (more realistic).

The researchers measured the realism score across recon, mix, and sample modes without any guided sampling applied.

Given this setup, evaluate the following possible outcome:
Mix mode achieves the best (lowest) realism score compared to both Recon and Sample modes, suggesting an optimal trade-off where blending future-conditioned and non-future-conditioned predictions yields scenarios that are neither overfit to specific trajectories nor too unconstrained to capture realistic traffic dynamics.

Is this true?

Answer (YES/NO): NO